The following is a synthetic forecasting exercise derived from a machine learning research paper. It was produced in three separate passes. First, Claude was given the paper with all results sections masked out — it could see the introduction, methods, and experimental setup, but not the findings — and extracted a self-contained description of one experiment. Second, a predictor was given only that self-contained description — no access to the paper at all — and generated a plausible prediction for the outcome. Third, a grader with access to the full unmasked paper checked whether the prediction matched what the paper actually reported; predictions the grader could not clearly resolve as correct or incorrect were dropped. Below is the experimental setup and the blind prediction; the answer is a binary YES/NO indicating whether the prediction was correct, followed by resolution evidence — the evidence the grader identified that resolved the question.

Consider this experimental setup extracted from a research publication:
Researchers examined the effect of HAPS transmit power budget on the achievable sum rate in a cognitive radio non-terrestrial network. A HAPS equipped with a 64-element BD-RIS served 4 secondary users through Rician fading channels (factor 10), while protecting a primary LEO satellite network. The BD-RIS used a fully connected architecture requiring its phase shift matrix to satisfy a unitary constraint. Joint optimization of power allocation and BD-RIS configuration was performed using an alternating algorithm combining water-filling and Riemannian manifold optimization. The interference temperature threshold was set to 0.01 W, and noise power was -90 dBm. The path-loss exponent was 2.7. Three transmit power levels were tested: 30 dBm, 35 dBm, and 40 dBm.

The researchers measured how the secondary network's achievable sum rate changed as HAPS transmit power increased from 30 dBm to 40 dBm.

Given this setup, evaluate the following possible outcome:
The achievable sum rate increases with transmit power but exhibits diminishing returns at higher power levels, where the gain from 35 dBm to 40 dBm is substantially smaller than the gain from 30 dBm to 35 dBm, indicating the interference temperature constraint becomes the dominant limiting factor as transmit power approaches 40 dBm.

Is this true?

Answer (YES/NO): YES